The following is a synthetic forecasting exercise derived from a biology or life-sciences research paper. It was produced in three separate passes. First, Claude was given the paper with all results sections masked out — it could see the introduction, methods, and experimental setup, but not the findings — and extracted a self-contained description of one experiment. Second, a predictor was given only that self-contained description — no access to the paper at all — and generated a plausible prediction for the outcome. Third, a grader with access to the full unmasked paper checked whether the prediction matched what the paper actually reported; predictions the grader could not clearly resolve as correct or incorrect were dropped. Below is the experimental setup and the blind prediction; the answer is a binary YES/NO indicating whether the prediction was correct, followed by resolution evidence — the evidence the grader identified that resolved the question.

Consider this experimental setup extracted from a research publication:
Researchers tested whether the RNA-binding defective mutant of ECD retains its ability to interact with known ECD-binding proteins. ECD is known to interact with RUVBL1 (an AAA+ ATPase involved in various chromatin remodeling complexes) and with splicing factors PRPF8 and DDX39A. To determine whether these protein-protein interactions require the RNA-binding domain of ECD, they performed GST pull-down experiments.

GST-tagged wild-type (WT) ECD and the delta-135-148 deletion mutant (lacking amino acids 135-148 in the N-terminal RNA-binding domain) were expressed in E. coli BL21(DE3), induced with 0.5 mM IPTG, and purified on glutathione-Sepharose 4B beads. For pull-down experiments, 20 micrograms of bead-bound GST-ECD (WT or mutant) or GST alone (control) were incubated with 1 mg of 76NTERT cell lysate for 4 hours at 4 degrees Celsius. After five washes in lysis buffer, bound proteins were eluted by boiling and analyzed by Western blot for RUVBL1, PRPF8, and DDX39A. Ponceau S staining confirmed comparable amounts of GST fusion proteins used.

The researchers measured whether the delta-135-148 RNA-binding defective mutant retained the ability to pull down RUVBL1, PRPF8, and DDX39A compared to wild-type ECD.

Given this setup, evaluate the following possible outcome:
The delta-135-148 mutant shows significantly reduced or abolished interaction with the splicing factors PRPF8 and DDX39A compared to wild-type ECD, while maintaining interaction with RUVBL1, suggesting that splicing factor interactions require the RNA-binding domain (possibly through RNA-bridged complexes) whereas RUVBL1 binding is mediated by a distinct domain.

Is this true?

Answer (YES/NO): NO